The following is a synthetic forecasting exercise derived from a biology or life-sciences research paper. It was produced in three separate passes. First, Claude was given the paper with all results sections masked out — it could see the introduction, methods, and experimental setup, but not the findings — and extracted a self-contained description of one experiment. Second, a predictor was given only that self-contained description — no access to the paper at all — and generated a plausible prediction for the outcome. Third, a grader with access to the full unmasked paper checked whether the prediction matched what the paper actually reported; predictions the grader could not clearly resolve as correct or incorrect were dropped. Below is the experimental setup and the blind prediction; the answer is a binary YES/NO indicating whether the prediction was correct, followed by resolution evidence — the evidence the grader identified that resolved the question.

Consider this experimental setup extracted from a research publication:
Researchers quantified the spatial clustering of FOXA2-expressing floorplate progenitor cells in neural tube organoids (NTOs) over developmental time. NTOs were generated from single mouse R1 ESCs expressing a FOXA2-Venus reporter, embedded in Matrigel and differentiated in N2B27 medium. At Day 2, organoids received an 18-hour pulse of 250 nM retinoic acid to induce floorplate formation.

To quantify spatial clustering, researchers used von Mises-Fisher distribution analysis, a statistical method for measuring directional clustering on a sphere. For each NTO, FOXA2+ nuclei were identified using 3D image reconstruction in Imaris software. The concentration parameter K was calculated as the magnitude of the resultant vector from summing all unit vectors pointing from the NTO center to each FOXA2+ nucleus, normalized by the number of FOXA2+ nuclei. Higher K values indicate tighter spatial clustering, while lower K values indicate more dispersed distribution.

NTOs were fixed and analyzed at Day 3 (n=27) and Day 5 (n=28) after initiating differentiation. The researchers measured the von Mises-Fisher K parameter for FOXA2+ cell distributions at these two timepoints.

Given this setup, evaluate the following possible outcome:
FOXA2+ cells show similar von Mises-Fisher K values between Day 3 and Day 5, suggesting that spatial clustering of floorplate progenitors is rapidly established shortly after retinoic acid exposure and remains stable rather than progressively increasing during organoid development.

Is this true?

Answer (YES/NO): NO